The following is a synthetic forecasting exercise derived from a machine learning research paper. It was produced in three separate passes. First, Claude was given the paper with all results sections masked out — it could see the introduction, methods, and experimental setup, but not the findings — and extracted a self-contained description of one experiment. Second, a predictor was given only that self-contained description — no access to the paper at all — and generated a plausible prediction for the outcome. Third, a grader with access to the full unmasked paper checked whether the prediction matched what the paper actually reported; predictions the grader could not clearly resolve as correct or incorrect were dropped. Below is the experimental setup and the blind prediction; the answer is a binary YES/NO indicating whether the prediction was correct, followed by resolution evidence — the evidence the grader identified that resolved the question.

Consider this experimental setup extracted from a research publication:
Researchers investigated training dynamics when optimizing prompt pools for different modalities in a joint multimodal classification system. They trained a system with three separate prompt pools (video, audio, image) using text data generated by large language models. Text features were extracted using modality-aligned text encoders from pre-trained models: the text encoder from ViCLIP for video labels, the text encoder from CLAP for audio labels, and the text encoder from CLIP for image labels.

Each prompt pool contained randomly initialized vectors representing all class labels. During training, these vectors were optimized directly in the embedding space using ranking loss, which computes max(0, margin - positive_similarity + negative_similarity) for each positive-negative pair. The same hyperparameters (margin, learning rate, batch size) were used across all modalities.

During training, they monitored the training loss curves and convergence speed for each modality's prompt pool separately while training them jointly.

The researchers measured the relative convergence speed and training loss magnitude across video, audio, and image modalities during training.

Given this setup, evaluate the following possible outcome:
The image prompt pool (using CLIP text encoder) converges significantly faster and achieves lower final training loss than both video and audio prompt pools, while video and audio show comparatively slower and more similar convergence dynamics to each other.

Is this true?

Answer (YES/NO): NO